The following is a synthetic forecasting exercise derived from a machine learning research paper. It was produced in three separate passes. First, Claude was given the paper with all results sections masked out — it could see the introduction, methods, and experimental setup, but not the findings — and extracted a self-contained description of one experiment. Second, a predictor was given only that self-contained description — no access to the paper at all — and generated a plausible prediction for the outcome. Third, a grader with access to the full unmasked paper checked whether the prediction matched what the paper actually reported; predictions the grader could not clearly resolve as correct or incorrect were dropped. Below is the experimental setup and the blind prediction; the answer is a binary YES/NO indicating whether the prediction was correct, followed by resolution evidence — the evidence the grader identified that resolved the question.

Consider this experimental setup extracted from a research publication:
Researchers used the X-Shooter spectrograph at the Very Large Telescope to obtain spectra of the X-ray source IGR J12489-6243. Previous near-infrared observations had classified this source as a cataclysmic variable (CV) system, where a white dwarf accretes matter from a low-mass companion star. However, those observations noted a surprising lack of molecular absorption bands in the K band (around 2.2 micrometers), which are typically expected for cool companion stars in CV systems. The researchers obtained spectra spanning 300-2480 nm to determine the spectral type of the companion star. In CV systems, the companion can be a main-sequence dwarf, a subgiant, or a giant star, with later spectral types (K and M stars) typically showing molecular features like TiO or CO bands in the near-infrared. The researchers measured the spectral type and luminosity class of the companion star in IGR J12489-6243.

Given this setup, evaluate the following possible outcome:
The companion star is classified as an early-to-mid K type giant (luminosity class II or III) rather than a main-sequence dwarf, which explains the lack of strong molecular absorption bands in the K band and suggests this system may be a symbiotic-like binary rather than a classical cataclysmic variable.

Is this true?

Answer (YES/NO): NO